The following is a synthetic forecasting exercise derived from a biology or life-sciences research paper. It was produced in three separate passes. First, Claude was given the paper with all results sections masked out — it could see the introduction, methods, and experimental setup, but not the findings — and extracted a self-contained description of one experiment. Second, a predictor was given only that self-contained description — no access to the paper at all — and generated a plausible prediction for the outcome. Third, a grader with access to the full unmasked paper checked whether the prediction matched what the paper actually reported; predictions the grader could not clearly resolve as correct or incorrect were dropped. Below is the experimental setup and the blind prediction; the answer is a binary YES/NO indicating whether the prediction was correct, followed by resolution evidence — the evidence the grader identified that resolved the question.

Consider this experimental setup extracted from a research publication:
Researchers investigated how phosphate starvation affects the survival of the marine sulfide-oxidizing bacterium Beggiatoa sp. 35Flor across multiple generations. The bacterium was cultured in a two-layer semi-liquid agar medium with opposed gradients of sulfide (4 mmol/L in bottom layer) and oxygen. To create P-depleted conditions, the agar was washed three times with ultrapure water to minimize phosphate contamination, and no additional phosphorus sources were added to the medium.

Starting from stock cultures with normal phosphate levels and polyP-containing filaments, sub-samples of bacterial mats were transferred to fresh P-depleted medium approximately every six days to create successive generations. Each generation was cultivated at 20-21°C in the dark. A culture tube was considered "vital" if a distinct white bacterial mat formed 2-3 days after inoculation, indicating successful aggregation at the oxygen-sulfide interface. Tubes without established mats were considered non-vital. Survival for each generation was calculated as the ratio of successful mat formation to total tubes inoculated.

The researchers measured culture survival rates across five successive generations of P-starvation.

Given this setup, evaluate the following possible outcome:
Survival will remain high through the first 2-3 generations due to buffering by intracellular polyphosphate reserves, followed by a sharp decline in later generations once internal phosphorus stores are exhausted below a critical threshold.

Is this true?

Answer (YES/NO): YES